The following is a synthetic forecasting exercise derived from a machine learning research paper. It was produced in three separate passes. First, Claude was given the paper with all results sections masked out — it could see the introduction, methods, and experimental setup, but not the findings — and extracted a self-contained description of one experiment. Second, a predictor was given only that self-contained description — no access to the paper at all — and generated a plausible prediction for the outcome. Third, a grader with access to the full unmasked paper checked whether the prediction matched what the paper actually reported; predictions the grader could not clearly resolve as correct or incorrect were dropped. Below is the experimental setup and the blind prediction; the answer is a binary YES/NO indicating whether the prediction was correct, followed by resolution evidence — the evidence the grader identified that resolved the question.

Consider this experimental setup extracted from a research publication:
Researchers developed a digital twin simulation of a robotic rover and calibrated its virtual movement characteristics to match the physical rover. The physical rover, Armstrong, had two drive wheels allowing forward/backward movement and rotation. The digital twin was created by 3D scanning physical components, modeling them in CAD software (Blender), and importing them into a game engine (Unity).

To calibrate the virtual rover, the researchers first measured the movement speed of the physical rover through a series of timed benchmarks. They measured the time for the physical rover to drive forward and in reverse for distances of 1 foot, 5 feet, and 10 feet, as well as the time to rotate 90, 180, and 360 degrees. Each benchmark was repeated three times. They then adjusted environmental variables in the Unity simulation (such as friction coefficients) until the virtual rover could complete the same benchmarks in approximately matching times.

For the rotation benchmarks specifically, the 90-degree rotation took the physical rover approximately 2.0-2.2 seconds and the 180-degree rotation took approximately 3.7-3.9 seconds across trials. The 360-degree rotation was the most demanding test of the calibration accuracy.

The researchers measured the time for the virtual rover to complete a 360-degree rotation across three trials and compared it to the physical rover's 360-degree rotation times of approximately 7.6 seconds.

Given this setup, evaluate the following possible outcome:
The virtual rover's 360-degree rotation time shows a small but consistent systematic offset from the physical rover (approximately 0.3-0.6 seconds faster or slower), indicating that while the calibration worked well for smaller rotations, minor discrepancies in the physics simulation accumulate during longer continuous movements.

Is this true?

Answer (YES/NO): NO